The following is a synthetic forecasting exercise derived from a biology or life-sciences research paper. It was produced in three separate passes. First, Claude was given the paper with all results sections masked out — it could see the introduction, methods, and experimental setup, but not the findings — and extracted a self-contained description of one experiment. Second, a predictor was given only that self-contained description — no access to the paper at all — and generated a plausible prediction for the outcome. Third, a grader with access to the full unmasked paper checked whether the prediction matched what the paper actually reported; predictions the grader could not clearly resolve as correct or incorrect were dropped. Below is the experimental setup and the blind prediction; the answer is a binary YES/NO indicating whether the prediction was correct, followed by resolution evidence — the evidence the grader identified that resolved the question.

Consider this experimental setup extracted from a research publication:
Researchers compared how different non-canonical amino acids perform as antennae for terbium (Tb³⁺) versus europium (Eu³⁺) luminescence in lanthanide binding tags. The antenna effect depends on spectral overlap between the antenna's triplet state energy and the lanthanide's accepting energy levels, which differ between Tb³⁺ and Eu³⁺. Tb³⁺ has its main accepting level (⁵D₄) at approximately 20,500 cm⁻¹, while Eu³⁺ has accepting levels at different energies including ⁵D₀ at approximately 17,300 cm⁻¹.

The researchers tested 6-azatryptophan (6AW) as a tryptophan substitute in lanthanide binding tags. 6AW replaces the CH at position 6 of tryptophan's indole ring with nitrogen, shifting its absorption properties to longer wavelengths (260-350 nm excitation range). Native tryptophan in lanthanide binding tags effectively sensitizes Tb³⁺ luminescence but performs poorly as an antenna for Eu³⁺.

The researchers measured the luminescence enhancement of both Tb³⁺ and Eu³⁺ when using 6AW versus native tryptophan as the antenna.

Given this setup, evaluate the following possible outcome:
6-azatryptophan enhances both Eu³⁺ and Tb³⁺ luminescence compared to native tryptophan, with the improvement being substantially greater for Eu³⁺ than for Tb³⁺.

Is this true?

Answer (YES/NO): YES